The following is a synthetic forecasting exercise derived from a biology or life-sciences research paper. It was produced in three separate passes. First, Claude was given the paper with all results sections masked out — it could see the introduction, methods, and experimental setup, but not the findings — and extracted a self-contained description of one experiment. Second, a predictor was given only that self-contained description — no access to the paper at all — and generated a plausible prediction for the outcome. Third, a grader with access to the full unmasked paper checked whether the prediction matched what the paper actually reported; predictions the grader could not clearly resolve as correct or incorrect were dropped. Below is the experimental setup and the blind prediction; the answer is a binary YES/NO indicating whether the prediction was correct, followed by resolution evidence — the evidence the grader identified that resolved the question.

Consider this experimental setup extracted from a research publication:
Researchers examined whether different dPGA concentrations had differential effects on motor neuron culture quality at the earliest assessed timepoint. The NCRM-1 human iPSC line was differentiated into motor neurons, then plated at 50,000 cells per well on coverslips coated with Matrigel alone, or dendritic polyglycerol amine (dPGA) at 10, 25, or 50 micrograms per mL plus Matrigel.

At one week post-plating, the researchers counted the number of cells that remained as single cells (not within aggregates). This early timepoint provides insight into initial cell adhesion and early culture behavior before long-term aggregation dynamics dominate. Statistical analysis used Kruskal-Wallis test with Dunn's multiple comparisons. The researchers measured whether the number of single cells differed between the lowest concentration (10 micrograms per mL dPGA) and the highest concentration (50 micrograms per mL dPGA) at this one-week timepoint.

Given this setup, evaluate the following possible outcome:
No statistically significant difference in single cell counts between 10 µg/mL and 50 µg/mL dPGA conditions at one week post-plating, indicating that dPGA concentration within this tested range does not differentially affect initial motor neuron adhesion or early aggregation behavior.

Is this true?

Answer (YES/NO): YES